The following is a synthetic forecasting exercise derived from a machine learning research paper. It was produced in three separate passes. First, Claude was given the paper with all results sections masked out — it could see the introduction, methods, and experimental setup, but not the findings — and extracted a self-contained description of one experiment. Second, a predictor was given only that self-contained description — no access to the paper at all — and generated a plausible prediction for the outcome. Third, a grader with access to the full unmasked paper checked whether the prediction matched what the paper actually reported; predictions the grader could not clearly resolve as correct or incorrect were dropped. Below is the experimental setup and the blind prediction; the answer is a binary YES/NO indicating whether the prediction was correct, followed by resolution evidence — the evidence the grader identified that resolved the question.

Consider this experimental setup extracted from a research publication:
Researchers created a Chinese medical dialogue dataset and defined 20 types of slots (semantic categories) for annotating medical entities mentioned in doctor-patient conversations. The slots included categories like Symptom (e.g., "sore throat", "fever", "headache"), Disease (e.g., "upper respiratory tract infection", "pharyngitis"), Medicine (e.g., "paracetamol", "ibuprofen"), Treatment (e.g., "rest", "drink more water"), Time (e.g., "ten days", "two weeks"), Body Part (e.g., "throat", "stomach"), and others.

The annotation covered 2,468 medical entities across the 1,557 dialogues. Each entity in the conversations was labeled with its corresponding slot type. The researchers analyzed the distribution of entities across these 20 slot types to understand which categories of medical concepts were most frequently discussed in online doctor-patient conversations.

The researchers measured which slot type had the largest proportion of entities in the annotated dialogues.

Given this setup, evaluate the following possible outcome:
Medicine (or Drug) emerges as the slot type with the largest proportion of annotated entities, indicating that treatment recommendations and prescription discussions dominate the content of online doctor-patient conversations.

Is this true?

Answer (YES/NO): NO